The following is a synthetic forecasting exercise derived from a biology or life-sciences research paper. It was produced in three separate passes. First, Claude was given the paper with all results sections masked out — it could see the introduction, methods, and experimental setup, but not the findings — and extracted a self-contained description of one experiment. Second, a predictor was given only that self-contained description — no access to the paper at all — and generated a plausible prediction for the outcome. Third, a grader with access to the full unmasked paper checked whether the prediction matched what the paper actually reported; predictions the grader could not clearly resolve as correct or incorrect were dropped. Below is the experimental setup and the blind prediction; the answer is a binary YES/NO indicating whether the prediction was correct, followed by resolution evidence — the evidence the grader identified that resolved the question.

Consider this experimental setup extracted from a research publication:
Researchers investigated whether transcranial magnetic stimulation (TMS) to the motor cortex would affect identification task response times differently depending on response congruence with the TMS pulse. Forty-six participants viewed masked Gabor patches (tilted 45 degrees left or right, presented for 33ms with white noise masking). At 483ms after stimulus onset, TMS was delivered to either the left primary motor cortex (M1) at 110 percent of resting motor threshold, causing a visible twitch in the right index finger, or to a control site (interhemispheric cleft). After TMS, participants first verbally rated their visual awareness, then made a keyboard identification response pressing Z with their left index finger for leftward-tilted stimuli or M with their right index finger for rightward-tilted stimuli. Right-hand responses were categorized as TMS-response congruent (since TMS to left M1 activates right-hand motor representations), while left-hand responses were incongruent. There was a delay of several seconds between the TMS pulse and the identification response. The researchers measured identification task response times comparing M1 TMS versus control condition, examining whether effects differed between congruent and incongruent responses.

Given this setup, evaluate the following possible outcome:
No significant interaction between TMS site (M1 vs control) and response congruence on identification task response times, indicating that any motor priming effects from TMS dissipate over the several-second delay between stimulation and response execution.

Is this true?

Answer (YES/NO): NO